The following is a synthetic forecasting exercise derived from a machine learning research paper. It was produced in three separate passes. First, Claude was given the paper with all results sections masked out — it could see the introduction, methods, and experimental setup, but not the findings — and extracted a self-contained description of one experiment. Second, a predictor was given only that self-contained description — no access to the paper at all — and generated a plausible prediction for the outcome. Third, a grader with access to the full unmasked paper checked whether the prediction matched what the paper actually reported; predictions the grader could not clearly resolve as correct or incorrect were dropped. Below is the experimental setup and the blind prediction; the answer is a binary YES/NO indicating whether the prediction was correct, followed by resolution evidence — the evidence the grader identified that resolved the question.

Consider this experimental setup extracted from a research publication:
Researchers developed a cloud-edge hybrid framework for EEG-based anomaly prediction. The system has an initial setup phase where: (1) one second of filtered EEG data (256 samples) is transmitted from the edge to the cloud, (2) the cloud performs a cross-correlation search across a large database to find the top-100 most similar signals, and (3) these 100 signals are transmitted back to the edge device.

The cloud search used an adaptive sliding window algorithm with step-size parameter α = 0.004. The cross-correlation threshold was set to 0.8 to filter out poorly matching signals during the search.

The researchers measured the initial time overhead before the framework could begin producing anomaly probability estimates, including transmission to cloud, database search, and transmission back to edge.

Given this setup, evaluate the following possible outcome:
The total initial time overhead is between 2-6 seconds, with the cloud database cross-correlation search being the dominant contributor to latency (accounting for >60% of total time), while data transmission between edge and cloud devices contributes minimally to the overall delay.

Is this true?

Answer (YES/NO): YES